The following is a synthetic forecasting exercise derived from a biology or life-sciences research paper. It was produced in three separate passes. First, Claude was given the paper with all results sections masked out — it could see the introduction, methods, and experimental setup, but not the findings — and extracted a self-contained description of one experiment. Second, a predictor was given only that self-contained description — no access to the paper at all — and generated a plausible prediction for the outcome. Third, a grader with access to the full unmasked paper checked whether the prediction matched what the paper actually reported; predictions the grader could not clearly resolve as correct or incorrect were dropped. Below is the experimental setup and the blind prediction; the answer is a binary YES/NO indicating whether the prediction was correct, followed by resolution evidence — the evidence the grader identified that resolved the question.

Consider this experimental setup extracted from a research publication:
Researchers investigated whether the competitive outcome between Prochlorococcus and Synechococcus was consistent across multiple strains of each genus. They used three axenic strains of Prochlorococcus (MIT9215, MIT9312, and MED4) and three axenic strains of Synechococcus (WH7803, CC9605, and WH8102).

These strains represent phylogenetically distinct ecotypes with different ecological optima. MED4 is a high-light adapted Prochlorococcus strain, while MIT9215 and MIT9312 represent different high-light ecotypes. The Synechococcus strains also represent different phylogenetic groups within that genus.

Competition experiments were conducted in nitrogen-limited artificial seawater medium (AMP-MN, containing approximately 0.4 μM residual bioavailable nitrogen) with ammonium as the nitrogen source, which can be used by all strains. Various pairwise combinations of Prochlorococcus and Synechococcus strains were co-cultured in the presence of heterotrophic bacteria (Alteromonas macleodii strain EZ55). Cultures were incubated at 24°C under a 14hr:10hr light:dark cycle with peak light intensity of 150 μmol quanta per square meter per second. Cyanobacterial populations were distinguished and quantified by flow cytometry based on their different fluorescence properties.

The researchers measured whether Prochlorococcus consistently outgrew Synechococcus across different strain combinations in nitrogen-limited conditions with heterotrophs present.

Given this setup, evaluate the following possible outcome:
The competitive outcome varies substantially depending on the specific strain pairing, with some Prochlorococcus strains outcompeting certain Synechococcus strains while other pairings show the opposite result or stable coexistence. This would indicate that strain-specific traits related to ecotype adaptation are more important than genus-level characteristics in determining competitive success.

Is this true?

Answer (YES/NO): NO